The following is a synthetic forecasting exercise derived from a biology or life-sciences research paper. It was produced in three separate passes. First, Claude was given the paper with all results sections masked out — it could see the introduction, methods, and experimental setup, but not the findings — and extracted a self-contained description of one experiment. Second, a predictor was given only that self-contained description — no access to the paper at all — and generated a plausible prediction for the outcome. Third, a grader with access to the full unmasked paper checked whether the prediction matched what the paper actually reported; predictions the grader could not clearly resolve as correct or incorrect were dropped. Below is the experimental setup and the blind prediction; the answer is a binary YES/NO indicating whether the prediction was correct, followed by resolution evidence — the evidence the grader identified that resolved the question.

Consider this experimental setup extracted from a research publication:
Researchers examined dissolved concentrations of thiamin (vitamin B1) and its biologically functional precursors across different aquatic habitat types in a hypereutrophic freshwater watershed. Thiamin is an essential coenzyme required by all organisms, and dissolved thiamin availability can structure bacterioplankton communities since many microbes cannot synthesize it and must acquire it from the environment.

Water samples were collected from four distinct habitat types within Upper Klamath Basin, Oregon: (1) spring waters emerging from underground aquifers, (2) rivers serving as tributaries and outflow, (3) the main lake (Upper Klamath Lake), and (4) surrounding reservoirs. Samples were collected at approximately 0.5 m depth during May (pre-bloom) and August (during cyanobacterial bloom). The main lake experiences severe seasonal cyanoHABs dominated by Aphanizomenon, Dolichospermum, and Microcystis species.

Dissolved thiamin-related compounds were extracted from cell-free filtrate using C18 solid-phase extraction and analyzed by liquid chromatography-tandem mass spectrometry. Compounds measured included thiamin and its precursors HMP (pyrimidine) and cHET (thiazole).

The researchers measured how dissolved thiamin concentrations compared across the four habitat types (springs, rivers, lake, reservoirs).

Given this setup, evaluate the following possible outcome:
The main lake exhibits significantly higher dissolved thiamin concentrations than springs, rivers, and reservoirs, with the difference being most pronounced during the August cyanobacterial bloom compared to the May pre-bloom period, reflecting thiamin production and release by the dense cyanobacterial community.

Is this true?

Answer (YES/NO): NO